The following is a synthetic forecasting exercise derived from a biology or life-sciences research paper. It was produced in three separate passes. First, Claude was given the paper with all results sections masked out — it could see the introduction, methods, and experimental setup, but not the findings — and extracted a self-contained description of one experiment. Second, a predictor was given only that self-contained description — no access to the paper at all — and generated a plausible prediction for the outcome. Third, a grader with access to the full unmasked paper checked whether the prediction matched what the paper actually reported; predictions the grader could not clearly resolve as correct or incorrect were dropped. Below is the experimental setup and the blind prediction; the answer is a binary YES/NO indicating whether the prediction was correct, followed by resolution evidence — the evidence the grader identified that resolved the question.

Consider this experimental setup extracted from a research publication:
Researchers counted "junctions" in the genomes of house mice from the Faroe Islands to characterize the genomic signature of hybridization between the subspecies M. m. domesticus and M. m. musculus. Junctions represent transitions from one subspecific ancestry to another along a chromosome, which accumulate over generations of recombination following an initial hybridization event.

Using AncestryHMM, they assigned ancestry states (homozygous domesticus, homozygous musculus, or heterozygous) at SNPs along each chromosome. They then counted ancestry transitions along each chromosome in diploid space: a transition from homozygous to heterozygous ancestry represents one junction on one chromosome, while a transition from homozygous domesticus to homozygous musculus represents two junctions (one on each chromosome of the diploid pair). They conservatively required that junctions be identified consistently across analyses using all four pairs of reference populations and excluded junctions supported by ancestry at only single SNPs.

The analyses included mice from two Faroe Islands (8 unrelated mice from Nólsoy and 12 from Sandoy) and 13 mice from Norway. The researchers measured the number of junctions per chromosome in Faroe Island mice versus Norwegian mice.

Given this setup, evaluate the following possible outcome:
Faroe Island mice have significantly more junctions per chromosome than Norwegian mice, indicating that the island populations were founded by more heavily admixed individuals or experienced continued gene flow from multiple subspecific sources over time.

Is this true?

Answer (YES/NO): NO